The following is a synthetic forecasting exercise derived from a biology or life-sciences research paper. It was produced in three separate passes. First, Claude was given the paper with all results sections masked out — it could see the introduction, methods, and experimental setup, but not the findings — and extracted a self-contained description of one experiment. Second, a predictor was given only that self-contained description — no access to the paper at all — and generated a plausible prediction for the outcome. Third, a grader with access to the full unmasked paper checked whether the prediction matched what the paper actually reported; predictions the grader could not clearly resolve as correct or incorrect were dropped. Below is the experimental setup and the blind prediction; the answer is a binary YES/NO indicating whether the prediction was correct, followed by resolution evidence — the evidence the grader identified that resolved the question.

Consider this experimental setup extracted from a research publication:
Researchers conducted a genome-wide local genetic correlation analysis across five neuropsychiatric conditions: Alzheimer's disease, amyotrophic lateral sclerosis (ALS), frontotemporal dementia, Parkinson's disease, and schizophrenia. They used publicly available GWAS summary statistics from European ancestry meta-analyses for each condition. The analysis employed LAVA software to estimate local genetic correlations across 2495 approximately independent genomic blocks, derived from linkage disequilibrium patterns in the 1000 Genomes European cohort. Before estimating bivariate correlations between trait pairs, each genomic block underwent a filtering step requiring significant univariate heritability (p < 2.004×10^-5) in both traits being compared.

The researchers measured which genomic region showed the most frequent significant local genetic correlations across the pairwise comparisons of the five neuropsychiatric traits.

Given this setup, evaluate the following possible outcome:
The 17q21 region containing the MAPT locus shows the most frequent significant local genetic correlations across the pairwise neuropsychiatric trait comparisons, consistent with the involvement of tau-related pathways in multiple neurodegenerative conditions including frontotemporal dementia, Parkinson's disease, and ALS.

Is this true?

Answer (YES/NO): NO